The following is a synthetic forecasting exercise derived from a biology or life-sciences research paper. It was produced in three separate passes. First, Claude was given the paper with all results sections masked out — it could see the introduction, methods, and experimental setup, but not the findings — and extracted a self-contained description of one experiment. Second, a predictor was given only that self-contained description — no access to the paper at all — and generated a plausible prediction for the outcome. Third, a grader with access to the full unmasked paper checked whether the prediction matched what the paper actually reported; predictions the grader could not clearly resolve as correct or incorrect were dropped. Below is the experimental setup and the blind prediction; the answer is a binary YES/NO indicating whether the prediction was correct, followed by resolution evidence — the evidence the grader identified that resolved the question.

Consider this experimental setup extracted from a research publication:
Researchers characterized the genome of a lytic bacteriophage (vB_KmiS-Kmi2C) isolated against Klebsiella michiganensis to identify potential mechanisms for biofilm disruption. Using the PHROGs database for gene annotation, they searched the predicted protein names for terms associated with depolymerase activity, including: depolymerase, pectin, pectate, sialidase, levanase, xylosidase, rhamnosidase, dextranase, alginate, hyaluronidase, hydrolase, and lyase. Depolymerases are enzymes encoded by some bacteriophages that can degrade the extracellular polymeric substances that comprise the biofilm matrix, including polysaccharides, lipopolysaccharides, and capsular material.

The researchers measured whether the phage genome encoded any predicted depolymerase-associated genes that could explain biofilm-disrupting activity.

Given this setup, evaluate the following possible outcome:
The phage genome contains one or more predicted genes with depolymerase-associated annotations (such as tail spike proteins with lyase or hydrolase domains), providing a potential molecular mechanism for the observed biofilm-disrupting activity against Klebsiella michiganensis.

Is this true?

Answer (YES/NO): NO